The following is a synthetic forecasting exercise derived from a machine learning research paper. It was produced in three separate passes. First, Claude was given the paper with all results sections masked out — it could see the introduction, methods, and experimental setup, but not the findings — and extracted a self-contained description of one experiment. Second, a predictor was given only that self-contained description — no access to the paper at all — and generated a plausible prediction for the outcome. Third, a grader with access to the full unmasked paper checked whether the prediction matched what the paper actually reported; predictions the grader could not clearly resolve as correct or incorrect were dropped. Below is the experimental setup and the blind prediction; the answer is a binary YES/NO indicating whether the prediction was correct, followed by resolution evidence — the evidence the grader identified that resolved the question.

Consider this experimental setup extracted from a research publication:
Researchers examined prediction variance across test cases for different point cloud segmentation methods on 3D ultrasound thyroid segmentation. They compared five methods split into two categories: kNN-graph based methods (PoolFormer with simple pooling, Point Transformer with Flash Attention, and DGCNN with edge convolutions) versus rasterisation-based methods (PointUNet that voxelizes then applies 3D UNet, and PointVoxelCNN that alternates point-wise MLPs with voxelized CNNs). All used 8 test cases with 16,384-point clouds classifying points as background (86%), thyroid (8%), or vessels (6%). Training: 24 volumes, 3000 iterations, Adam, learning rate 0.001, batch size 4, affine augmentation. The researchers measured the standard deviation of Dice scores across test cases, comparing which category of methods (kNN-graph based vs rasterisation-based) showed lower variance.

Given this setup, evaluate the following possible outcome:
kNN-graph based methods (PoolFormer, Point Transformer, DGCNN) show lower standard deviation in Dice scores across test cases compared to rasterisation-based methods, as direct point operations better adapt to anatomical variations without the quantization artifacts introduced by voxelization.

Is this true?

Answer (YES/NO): NO